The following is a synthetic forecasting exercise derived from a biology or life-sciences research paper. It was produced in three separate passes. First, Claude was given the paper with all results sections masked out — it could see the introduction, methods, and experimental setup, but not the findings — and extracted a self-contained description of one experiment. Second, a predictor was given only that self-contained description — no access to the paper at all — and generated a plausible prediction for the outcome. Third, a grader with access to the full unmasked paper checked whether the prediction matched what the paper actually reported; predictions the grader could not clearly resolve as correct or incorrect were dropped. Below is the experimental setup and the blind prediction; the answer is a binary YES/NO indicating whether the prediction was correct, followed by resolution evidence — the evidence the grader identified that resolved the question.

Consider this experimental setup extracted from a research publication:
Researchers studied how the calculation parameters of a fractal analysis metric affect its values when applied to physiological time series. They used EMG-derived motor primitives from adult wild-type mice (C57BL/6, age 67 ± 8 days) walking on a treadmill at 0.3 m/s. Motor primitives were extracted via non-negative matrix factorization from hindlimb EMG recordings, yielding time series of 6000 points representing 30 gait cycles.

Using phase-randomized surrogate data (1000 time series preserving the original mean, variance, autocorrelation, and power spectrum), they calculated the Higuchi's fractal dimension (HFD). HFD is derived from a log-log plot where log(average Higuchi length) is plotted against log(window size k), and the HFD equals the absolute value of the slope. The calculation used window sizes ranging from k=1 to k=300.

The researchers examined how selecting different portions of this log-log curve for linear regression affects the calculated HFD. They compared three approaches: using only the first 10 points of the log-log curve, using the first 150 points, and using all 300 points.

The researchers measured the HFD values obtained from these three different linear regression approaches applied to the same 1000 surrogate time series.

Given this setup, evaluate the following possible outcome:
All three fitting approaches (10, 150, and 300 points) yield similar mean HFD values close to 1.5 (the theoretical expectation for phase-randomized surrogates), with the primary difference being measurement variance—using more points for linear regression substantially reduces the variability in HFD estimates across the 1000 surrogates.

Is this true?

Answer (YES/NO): NO